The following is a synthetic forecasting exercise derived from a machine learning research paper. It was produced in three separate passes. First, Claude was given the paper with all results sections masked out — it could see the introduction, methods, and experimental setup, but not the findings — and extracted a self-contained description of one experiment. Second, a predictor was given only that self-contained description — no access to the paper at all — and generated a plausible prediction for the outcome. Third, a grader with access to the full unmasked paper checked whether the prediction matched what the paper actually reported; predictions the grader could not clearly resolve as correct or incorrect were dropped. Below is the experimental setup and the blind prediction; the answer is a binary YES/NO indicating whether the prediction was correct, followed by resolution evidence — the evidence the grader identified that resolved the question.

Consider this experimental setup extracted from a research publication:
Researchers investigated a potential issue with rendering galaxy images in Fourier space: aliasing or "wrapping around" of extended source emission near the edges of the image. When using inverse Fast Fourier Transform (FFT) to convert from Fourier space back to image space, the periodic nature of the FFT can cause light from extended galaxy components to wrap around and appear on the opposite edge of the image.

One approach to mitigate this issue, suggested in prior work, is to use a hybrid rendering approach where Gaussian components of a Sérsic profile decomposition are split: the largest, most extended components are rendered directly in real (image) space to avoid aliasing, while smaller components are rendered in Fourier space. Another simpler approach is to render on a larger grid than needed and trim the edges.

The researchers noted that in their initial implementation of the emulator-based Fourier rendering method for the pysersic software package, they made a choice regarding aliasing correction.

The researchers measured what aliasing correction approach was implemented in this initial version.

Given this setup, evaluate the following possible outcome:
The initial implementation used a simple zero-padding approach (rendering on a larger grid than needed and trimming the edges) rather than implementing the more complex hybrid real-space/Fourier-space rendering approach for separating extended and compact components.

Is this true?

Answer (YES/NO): NO